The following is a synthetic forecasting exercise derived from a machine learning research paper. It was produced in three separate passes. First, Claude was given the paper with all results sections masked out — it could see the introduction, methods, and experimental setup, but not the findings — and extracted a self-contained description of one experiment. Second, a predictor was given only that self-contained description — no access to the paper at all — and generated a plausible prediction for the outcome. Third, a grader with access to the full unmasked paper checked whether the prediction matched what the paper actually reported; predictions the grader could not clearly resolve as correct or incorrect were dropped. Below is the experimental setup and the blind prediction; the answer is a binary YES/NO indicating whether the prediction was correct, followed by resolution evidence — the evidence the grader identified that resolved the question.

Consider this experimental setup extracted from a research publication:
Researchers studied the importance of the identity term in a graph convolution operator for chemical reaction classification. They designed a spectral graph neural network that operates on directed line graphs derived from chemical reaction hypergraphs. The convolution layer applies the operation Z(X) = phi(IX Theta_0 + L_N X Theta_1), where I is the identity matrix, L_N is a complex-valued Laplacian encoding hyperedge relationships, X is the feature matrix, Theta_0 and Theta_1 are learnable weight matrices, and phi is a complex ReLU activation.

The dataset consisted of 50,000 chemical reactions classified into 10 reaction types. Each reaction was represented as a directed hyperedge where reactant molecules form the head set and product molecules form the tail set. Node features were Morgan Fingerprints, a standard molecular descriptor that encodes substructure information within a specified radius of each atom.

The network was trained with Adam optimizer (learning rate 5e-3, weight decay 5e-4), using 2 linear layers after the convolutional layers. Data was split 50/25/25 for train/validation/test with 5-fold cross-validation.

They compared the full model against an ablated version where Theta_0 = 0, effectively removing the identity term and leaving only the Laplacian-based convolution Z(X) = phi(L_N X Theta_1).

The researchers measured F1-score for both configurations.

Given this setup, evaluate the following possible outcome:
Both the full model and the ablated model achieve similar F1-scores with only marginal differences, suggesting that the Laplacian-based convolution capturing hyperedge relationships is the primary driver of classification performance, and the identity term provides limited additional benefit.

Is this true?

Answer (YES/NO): NO